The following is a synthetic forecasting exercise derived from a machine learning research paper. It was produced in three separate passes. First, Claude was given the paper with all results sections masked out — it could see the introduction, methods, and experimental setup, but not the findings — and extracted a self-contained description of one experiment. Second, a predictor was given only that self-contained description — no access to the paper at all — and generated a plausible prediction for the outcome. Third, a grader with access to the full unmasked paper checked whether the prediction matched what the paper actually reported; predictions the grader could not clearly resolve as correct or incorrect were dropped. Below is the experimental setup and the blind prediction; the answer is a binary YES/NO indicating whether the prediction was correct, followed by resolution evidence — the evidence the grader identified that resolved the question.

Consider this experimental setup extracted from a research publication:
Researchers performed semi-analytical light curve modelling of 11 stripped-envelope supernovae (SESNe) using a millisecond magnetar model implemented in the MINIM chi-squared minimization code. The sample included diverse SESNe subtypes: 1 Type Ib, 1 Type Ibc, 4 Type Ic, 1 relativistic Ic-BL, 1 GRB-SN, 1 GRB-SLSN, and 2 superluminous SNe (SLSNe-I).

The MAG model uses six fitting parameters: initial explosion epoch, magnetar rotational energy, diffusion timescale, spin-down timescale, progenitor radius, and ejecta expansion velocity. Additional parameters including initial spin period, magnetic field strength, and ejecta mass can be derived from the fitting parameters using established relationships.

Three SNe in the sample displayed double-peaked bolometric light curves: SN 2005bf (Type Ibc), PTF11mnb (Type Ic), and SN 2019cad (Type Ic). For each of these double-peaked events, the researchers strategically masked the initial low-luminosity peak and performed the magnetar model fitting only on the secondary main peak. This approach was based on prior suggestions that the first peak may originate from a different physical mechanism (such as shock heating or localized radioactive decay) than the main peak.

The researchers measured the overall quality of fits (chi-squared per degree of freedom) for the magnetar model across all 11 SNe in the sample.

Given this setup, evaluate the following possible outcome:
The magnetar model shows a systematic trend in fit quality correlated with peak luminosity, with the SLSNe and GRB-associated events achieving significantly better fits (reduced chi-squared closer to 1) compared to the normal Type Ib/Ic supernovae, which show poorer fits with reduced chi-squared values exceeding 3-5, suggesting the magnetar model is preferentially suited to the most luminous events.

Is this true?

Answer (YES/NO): NO